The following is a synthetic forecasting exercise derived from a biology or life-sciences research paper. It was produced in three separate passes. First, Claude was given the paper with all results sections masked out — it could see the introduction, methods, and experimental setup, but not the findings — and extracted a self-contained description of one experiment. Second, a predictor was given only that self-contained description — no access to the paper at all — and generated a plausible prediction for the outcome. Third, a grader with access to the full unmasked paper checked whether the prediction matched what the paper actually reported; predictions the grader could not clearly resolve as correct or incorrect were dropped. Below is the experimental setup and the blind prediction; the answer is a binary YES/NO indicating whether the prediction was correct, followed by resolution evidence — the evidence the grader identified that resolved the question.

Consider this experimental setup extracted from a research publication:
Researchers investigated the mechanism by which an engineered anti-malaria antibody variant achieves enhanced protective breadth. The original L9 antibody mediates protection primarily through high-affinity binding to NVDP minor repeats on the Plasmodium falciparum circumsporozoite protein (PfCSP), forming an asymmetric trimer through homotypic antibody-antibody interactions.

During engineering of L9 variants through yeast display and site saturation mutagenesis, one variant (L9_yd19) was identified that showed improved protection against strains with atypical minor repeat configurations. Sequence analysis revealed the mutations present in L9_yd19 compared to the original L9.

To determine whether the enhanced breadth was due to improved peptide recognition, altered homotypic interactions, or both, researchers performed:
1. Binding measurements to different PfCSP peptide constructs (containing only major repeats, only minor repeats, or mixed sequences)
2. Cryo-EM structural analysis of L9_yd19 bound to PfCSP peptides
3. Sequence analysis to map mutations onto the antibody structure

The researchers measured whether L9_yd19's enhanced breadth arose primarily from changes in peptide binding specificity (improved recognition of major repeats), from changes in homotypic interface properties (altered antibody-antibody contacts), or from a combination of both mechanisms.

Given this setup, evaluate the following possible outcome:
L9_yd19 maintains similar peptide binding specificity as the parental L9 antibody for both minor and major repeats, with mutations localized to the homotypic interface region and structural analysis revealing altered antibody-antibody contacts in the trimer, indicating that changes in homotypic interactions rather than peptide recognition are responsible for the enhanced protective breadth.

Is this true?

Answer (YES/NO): NO